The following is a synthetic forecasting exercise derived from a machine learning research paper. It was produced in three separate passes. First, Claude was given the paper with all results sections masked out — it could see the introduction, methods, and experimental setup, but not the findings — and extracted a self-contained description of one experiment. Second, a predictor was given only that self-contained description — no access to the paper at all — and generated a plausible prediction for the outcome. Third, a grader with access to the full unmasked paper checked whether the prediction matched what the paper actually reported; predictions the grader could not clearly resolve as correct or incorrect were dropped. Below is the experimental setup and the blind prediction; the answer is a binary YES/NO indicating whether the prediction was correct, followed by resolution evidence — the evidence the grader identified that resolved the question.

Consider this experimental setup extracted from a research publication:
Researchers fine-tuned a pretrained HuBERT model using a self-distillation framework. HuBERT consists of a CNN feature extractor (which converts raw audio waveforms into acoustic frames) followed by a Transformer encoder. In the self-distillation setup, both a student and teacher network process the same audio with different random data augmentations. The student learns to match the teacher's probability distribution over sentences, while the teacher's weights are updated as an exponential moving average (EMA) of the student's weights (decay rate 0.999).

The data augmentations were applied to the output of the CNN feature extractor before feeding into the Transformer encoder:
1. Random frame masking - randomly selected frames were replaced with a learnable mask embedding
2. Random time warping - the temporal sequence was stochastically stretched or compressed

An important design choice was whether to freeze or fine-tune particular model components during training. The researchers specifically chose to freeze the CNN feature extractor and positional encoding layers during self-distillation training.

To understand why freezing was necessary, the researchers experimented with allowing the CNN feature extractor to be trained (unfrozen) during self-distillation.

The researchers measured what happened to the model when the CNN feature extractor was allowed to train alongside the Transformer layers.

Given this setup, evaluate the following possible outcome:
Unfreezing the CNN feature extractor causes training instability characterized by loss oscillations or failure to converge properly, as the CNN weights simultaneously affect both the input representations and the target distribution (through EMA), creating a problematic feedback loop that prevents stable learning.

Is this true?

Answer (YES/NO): NO